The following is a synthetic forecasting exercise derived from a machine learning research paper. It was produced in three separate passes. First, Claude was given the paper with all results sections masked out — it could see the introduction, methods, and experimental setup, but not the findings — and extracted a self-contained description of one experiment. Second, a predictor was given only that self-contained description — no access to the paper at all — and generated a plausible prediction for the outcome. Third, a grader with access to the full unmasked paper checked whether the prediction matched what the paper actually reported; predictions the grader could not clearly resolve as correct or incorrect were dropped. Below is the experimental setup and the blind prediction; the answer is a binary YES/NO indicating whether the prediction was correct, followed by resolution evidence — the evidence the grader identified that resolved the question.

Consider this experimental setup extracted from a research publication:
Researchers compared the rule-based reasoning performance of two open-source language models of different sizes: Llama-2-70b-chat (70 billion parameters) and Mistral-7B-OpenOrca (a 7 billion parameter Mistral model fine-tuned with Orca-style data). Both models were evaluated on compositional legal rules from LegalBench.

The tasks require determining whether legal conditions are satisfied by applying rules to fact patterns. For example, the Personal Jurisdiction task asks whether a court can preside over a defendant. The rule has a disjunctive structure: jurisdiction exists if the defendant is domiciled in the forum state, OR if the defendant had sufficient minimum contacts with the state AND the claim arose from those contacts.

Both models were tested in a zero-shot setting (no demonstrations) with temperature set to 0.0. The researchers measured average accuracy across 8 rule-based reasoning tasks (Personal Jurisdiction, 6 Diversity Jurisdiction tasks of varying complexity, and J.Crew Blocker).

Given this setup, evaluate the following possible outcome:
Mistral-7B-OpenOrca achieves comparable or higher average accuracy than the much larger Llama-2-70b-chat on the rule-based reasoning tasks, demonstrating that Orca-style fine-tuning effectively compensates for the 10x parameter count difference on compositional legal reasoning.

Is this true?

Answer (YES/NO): NO